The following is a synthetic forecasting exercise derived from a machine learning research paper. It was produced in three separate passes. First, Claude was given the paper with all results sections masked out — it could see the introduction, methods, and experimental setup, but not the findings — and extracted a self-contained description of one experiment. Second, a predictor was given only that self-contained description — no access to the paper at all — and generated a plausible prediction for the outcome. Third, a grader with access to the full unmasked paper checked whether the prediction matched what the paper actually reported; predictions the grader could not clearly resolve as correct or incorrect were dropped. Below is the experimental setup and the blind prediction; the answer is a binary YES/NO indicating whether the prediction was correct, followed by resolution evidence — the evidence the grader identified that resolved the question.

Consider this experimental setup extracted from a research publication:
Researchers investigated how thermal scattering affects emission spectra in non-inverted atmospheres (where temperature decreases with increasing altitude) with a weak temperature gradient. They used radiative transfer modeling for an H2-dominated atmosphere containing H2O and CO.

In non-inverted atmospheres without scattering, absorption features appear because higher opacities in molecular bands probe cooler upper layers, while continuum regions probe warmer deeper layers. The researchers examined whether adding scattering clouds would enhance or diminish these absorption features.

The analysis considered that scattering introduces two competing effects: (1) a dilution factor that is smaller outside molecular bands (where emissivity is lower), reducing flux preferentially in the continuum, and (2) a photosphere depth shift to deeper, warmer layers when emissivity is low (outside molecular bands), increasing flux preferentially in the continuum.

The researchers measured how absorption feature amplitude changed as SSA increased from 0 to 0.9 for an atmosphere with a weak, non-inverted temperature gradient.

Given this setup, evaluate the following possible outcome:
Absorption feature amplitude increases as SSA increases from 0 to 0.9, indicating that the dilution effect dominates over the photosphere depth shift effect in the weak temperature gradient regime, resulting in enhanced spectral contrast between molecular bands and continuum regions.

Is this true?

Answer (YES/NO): NO